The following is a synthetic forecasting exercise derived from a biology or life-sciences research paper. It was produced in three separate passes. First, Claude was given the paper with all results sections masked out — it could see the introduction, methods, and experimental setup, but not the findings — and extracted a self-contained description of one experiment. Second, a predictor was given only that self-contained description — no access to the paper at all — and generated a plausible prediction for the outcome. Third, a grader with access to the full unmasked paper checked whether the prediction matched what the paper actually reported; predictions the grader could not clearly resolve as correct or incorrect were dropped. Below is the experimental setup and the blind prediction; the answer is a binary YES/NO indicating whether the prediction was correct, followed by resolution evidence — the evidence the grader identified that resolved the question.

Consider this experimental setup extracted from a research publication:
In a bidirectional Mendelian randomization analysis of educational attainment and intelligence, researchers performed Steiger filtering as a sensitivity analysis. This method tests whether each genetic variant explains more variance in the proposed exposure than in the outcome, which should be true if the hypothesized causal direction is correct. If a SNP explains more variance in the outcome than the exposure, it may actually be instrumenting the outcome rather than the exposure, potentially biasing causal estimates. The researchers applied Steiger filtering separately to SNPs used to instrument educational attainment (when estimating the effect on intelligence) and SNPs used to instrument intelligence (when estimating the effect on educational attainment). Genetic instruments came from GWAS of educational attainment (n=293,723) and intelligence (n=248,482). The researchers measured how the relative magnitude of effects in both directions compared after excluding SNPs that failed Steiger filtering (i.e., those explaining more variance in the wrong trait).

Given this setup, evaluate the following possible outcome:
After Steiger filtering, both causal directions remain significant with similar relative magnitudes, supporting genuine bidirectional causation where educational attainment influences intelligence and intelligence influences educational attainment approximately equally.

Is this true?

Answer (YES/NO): YES